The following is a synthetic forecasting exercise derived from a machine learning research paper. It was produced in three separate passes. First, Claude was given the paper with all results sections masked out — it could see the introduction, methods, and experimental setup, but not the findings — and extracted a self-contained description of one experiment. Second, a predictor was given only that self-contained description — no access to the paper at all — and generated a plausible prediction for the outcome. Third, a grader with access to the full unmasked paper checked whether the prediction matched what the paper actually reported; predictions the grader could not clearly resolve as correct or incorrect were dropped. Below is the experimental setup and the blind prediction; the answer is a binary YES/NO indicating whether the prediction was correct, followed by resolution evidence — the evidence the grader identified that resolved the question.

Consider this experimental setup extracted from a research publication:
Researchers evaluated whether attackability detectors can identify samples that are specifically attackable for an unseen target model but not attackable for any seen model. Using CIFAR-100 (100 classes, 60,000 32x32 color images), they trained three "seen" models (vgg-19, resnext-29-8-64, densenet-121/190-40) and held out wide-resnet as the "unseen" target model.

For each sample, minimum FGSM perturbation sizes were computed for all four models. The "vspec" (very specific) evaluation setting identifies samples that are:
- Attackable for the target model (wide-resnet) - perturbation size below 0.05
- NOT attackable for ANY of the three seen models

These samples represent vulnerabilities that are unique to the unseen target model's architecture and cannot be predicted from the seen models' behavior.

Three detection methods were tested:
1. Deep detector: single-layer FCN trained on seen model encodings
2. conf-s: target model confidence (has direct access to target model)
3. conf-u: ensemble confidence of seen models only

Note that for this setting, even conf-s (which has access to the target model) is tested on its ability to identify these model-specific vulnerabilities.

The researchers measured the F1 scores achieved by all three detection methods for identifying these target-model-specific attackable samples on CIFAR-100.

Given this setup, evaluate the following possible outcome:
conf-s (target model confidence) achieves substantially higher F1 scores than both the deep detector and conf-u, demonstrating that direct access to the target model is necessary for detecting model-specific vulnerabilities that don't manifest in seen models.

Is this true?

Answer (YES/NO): NO